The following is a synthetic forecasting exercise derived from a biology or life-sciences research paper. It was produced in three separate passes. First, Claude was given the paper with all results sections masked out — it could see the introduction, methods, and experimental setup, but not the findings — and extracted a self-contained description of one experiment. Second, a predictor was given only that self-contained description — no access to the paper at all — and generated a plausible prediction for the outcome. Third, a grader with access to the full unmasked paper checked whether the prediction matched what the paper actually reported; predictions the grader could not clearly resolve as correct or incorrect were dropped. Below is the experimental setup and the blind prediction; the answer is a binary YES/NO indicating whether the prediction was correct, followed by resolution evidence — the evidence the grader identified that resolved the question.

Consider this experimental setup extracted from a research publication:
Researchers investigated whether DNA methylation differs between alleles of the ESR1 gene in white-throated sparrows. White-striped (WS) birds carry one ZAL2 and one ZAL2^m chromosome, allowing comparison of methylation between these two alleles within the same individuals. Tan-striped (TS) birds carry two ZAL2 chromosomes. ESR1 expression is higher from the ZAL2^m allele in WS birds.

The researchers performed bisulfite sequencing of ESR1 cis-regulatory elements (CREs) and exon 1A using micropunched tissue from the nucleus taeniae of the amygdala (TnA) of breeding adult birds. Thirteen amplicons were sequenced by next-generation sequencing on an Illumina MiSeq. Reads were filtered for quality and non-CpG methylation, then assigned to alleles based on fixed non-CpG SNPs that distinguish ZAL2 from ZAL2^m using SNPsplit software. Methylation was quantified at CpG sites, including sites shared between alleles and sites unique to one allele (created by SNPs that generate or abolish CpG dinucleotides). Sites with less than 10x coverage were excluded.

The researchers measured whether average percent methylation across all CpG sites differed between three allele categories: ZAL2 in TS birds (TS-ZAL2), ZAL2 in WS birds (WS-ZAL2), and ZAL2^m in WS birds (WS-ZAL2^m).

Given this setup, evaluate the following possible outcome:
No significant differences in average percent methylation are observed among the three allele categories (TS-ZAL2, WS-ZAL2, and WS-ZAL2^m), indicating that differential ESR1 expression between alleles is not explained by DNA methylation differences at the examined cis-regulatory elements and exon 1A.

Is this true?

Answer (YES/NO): NO